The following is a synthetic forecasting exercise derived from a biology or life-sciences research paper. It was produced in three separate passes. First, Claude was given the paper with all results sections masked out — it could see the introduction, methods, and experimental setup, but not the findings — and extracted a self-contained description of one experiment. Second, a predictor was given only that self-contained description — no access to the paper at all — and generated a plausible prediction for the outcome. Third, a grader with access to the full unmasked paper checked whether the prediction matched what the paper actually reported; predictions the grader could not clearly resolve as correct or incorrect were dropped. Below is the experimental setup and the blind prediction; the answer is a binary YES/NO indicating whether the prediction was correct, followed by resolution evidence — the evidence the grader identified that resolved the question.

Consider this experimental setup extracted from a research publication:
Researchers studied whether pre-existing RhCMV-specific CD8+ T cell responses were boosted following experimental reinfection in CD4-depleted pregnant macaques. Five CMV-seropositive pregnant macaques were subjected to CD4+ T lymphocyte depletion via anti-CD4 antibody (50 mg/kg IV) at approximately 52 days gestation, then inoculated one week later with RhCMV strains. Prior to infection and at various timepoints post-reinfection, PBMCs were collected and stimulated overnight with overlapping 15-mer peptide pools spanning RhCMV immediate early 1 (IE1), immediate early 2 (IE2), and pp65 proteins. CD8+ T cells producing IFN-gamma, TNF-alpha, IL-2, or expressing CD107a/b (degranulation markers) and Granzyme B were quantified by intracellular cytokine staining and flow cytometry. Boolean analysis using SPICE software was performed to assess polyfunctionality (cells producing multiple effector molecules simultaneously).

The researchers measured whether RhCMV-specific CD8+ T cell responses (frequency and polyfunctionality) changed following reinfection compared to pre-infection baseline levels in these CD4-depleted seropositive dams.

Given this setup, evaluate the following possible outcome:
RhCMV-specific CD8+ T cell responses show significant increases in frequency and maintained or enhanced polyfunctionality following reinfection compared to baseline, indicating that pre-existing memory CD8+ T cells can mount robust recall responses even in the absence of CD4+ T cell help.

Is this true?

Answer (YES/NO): YES